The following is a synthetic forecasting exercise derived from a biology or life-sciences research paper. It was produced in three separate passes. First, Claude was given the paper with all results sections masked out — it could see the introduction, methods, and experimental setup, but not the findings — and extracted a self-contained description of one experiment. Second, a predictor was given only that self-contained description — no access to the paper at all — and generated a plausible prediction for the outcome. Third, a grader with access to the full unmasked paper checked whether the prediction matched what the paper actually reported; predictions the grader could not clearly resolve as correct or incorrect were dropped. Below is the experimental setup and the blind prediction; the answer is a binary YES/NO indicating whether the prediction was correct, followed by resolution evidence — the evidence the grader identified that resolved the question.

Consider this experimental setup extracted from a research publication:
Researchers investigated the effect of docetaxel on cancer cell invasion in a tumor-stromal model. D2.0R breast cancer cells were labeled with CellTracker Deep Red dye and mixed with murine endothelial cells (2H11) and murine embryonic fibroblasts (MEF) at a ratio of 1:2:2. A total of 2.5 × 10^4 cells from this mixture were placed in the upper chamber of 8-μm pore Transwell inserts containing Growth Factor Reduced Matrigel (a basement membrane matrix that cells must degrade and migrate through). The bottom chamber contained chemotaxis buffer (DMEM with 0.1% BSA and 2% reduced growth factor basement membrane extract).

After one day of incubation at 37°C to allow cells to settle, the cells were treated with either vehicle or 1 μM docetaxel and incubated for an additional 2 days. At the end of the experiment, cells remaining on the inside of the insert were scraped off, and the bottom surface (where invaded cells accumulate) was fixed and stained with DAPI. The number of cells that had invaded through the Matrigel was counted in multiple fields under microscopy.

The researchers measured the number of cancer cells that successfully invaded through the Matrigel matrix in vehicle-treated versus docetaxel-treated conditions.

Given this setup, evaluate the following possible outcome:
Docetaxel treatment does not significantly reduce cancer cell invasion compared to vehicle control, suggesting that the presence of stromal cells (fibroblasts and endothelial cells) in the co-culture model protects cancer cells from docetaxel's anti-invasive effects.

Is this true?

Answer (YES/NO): NO